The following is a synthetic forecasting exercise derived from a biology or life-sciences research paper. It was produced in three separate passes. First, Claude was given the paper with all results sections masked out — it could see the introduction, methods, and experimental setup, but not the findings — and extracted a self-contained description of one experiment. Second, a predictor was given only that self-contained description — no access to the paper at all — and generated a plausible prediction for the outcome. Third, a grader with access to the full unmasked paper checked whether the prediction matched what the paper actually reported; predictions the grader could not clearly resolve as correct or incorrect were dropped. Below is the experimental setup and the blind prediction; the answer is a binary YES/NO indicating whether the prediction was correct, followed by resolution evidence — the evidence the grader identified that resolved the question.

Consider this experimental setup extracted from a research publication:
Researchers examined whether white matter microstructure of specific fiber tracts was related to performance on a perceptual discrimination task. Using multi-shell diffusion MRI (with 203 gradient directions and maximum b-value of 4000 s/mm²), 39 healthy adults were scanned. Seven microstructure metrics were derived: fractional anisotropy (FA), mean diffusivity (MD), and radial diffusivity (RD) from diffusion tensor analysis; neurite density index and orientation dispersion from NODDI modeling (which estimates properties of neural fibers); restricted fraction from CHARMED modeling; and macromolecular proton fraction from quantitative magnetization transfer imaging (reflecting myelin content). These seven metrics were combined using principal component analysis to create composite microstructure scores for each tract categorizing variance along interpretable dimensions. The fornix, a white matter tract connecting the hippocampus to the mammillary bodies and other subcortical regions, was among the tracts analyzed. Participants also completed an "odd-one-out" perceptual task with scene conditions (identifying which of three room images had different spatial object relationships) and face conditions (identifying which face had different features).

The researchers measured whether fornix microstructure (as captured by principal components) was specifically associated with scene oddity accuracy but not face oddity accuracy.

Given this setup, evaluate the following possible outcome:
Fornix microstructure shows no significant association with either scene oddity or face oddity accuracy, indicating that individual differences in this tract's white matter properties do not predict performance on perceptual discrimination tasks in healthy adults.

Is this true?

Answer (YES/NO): NO